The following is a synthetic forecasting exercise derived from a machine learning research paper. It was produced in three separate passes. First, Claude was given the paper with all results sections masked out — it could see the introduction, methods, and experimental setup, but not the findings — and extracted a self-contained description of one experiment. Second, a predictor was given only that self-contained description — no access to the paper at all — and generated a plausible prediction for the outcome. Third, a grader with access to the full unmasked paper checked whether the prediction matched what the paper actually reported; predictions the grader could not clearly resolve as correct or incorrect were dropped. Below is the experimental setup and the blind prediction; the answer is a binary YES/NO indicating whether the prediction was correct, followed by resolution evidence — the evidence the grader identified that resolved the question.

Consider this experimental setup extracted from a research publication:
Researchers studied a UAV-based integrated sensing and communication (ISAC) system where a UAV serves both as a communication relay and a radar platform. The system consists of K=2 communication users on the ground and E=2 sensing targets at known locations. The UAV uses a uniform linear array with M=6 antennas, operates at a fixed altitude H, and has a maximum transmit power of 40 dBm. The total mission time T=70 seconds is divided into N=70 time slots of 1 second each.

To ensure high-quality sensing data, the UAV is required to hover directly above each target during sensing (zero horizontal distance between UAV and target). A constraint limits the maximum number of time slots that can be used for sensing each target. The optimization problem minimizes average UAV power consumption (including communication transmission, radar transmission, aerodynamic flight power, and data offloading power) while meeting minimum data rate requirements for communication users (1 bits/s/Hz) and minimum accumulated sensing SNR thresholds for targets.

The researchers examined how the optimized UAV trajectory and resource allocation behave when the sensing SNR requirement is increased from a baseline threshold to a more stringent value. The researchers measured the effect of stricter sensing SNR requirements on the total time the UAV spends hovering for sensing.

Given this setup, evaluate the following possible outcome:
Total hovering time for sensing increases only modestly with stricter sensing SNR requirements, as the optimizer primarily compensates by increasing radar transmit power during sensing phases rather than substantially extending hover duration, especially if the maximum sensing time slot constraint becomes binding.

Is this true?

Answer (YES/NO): NO